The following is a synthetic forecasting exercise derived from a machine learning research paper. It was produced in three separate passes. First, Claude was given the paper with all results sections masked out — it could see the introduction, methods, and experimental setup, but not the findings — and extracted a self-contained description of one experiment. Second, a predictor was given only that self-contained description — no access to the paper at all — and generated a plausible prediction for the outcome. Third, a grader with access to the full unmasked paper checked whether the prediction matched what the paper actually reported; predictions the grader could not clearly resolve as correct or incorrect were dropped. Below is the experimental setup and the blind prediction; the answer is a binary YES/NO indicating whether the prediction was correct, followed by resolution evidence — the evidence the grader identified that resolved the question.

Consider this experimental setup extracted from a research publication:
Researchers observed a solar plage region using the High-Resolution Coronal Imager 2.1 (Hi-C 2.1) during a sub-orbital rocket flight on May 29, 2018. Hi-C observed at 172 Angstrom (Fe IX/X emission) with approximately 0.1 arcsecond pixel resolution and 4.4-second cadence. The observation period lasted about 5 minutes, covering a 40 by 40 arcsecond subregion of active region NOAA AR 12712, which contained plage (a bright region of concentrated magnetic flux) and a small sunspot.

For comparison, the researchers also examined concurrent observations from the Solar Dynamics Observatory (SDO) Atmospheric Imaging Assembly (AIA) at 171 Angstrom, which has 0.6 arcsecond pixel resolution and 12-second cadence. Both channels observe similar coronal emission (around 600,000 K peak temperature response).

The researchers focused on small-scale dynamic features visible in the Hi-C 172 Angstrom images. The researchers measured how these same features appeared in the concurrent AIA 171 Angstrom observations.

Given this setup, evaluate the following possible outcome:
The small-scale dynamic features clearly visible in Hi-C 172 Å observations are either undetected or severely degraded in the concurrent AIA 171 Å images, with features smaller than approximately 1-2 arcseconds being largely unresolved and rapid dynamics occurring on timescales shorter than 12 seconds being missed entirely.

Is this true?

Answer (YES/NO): NO